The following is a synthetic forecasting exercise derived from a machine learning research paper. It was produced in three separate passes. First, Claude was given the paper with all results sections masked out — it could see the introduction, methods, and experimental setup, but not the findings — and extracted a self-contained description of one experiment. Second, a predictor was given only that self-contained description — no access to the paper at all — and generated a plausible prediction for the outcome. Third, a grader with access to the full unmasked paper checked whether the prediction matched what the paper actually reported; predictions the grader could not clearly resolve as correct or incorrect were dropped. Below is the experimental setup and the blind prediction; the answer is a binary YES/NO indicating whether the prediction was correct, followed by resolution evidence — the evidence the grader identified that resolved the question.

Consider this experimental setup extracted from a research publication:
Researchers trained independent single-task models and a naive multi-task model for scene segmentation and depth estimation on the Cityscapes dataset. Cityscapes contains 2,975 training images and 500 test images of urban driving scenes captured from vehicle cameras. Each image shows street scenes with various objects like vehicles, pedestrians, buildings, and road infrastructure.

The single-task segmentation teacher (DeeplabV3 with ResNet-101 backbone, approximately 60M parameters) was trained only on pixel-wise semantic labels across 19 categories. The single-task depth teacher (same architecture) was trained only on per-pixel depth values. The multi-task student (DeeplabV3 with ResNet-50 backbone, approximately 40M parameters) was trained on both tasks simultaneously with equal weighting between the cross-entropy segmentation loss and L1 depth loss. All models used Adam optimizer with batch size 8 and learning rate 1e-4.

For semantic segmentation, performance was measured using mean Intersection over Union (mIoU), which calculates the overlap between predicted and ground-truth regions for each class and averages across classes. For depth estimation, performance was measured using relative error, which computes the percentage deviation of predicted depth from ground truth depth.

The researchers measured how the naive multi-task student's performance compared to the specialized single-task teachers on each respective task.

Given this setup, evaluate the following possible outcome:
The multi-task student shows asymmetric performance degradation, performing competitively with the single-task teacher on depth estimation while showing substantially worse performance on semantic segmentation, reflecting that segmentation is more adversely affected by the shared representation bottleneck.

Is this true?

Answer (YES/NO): NO